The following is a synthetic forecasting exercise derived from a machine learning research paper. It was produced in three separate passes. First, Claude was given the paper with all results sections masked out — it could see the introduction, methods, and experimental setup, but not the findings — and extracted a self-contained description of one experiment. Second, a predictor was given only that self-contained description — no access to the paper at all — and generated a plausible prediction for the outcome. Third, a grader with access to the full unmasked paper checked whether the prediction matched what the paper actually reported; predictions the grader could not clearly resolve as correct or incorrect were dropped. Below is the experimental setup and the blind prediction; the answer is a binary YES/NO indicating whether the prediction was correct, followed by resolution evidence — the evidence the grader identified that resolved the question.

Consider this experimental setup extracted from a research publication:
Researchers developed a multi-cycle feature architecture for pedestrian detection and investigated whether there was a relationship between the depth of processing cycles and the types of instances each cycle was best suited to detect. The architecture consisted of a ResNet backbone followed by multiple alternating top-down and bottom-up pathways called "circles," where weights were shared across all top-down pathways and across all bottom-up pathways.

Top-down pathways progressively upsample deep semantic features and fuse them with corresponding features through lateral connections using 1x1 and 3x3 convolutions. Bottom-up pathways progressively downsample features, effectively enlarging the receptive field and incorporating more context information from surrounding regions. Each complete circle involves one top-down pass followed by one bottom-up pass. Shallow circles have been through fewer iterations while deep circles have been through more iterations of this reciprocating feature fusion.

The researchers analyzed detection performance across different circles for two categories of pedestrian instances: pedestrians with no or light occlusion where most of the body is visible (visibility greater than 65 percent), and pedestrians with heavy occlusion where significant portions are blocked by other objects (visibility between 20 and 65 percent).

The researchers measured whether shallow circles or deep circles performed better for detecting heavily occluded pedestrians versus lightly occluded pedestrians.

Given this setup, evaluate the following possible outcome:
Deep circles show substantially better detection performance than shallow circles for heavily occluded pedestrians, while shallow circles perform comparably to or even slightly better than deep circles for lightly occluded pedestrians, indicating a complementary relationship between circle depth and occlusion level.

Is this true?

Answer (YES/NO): YES